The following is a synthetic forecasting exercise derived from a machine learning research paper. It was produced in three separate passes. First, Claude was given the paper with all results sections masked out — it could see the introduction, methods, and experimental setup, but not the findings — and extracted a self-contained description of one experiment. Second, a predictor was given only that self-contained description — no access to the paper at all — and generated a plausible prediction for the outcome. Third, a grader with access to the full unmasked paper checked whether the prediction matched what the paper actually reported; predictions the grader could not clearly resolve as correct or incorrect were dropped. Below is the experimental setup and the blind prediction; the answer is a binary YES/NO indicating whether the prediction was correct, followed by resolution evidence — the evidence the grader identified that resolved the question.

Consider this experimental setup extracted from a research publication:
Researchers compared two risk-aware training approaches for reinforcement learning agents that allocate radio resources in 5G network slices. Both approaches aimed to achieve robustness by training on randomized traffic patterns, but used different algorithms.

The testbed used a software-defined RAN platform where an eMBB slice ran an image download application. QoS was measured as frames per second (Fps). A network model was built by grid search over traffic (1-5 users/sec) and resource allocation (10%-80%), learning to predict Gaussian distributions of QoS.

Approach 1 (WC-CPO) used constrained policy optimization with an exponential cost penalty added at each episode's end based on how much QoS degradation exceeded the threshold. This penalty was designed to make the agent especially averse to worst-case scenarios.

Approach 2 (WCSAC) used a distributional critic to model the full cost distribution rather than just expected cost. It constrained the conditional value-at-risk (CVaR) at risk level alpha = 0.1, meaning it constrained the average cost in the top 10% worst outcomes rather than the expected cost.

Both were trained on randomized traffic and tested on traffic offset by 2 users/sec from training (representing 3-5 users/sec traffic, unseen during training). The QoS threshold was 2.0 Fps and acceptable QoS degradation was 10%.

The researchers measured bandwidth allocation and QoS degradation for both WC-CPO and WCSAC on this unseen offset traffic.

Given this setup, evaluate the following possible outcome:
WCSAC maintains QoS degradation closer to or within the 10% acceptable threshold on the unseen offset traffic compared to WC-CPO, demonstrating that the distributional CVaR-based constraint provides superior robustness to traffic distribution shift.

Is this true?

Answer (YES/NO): YES